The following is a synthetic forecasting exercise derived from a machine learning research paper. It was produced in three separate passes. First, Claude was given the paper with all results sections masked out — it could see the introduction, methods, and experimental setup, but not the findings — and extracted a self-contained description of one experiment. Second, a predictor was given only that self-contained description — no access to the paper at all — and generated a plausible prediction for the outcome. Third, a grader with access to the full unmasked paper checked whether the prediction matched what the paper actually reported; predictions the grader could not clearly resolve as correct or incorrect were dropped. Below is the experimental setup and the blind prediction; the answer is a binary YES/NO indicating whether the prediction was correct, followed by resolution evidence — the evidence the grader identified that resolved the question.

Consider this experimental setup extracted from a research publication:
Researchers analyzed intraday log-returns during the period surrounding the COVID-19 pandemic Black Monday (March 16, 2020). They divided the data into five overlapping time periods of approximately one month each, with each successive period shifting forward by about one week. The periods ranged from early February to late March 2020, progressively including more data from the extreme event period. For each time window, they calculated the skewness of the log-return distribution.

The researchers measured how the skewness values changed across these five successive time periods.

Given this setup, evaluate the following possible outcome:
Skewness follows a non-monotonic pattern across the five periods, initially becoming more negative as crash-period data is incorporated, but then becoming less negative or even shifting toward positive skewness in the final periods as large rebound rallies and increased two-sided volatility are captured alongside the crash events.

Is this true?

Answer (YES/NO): NO